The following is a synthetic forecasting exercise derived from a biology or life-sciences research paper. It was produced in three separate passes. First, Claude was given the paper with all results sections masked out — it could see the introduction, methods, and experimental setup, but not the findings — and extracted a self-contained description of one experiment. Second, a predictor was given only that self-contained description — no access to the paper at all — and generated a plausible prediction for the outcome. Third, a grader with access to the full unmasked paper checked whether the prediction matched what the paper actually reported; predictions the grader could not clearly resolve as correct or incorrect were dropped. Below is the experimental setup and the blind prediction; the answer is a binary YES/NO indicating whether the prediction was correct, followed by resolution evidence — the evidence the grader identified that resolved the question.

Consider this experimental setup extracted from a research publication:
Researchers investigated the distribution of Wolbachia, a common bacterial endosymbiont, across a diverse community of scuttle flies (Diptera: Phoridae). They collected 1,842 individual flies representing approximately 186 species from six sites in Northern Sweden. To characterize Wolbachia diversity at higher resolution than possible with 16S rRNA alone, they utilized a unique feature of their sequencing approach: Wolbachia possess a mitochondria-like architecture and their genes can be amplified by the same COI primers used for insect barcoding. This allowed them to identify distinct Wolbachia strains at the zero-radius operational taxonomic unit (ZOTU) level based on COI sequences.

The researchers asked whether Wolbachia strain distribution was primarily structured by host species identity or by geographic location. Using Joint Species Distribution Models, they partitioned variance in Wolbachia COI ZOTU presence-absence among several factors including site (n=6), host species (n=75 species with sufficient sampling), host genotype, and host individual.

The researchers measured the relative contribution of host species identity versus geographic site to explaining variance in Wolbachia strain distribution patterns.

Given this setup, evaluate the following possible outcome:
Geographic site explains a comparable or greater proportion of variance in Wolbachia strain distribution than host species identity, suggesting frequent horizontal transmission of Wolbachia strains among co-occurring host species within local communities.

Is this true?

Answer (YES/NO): NO